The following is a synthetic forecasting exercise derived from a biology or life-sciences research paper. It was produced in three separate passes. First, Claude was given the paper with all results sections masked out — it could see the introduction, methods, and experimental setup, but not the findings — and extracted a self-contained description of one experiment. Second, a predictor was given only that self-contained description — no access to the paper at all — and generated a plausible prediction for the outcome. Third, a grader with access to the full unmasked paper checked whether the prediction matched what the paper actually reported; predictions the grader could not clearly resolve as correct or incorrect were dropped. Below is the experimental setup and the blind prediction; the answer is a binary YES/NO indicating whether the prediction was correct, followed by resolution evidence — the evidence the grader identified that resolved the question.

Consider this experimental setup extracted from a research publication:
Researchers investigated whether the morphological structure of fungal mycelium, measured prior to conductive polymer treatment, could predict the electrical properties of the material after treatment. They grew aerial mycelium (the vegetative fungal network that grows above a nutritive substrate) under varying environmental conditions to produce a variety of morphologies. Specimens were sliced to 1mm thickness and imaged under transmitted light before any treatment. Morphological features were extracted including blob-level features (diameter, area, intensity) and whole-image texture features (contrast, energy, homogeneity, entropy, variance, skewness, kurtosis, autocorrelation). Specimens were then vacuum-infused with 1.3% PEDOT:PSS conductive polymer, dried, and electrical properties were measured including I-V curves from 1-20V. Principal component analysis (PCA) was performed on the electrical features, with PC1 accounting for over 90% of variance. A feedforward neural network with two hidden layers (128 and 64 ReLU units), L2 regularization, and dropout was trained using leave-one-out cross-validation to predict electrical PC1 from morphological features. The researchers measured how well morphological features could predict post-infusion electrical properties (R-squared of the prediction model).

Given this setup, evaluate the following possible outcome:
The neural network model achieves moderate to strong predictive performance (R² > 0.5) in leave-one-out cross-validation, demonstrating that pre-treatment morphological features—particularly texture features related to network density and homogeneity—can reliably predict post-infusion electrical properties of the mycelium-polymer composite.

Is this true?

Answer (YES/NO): NO